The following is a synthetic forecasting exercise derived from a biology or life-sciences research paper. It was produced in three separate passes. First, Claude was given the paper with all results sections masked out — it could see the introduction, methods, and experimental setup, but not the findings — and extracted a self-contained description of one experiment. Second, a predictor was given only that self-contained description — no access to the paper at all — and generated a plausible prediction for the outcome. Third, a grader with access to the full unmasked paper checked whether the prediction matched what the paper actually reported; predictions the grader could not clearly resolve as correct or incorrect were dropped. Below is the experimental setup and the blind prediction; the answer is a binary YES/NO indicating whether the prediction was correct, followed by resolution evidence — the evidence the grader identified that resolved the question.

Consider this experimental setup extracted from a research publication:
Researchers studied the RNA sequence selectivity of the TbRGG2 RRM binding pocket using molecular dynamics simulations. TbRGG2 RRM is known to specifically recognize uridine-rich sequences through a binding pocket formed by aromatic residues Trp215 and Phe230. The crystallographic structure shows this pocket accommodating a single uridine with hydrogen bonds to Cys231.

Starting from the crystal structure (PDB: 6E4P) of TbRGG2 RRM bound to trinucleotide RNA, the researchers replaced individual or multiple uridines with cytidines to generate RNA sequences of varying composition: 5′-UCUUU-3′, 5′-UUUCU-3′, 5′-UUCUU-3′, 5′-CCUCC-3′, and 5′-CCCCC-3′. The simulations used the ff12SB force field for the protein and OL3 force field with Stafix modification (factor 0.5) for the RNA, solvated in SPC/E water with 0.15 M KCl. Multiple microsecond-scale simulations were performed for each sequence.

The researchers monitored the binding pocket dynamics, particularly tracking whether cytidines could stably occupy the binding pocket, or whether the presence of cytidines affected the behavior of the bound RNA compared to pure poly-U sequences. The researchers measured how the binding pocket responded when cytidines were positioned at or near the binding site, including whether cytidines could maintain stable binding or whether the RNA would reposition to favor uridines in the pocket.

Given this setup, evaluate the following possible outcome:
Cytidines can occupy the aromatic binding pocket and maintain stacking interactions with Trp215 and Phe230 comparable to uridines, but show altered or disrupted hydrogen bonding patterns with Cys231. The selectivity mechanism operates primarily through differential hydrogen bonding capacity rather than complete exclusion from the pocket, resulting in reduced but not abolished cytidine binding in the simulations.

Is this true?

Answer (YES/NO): NO